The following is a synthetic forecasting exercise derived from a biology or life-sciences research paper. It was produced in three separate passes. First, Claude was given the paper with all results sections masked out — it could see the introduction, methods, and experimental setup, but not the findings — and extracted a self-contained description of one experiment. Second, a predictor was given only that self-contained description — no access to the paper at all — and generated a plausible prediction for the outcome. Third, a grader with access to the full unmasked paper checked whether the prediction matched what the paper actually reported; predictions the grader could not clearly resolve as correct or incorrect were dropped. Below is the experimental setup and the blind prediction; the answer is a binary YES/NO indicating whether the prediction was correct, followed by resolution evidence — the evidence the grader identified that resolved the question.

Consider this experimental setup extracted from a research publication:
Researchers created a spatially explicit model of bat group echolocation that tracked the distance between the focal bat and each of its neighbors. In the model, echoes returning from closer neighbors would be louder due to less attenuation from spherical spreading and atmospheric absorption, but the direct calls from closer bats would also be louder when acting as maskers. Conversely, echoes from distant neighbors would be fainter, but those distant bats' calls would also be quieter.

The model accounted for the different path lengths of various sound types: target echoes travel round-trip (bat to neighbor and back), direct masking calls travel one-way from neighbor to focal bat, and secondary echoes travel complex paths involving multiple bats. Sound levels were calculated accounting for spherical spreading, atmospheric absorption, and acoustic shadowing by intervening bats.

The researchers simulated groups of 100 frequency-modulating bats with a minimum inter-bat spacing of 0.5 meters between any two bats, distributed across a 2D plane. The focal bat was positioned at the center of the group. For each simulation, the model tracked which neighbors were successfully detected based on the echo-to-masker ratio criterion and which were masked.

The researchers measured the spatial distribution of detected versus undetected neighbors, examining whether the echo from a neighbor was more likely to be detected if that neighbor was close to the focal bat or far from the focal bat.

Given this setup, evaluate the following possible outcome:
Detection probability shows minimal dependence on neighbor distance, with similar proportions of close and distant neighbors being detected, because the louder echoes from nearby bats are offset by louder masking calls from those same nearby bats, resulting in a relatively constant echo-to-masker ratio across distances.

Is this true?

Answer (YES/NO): NO